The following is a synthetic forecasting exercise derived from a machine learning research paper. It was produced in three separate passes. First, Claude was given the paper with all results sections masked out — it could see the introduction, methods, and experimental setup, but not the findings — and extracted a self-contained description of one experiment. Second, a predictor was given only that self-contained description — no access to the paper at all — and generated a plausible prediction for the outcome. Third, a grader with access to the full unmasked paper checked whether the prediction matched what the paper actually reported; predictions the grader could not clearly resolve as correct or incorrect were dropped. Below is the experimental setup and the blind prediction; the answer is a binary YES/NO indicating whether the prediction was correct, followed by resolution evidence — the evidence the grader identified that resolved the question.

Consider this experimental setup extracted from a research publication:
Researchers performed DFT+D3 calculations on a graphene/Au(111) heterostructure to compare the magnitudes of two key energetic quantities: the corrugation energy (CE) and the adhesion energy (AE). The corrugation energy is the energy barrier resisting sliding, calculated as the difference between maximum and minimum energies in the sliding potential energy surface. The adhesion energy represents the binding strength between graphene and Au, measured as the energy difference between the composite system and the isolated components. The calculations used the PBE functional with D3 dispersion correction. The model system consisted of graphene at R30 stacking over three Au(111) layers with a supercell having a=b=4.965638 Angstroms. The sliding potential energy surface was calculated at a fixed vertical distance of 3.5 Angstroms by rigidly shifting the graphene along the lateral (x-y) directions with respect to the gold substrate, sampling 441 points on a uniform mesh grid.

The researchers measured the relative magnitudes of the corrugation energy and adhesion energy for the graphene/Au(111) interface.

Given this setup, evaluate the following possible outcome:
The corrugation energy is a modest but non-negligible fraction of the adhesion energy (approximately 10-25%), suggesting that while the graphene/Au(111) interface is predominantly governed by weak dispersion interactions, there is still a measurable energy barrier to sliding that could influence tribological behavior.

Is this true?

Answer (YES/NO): NO